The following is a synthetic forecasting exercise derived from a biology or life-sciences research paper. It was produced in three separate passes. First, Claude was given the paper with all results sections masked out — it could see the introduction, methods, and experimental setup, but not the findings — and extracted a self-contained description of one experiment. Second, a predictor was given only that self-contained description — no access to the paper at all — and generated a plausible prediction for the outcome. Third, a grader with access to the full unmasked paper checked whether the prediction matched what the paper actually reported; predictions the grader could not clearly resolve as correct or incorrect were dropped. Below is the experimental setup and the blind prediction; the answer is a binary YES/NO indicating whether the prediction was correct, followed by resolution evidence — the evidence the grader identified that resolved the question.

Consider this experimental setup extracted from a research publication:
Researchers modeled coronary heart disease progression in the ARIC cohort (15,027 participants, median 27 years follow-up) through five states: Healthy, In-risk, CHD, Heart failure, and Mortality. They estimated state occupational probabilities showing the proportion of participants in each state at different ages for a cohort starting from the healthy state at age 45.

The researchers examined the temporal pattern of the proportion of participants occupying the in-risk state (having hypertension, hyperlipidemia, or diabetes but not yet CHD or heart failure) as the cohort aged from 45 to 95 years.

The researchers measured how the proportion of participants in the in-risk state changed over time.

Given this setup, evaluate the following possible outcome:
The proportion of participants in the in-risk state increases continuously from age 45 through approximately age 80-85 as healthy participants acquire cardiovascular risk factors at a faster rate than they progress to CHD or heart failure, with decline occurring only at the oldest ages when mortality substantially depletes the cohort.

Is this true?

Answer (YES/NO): NO